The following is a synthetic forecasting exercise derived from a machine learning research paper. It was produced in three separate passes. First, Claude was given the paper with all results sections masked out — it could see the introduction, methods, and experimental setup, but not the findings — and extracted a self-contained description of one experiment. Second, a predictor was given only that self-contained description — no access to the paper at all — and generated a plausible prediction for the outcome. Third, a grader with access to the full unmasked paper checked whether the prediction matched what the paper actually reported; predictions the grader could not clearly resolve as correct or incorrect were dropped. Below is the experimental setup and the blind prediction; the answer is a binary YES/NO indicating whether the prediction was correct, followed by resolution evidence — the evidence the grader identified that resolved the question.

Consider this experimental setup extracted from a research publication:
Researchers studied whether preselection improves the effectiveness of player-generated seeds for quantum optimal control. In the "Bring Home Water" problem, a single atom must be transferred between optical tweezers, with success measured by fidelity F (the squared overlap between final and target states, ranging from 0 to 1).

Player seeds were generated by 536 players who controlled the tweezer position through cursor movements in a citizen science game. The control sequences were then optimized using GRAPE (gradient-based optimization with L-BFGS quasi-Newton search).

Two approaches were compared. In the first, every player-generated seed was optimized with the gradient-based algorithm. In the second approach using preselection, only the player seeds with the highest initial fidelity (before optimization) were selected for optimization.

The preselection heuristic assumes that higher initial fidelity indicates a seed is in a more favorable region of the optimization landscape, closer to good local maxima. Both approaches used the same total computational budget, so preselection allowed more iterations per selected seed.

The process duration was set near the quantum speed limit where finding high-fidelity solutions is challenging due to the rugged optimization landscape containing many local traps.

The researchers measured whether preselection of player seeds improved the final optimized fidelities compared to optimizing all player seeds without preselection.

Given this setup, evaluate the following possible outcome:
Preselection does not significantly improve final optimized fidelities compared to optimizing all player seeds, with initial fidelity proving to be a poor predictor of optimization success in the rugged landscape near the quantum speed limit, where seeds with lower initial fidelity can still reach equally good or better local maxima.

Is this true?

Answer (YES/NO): NO